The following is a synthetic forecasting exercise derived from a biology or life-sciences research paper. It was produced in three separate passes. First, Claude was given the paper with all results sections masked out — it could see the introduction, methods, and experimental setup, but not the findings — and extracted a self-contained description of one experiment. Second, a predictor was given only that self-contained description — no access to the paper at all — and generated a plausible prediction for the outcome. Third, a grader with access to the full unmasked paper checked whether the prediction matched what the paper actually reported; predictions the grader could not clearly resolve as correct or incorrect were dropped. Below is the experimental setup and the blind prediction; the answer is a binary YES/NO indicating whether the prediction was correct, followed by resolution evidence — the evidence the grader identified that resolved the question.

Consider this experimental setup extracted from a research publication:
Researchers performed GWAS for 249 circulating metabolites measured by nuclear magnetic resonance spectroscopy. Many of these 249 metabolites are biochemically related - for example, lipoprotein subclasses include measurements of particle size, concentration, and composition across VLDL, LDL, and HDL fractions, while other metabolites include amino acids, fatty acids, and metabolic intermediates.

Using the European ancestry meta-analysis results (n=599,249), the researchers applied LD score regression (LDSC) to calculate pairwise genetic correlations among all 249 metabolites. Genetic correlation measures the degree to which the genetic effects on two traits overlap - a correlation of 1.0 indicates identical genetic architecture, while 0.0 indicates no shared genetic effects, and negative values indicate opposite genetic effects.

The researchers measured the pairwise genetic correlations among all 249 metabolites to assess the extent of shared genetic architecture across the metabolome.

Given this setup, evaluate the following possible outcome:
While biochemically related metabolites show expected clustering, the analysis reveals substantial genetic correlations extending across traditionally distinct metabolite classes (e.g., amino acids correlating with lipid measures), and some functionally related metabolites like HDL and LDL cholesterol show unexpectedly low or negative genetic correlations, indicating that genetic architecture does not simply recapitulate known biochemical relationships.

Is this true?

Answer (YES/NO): NO